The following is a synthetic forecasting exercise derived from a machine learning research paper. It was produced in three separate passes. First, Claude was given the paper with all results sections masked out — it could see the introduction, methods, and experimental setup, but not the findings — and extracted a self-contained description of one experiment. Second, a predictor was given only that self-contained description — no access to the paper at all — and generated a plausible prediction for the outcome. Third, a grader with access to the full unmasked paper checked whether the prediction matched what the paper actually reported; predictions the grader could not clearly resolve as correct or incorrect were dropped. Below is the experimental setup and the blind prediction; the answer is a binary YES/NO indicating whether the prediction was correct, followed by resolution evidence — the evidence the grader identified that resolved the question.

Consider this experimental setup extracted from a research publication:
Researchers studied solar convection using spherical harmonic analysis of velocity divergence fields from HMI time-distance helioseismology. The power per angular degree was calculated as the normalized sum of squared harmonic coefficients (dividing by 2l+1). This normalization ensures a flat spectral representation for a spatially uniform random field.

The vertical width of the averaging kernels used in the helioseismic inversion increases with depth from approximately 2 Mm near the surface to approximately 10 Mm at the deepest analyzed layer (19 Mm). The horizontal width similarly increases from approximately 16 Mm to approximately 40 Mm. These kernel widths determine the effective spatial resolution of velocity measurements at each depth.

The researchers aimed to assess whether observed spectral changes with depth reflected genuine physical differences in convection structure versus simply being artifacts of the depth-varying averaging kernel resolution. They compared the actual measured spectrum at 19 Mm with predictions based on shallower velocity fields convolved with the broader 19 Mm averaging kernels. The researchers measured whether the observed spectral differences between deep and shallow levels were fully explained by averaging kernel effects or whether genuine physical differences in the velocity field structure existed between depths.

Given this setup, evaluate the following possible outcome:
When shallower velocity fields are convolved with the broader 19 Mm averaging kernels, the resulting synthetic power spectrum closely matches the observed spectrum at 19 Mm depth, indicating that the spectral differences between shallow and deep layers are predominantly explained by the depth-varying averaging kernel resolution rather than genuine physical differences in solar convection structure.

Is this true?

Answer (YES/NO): NO